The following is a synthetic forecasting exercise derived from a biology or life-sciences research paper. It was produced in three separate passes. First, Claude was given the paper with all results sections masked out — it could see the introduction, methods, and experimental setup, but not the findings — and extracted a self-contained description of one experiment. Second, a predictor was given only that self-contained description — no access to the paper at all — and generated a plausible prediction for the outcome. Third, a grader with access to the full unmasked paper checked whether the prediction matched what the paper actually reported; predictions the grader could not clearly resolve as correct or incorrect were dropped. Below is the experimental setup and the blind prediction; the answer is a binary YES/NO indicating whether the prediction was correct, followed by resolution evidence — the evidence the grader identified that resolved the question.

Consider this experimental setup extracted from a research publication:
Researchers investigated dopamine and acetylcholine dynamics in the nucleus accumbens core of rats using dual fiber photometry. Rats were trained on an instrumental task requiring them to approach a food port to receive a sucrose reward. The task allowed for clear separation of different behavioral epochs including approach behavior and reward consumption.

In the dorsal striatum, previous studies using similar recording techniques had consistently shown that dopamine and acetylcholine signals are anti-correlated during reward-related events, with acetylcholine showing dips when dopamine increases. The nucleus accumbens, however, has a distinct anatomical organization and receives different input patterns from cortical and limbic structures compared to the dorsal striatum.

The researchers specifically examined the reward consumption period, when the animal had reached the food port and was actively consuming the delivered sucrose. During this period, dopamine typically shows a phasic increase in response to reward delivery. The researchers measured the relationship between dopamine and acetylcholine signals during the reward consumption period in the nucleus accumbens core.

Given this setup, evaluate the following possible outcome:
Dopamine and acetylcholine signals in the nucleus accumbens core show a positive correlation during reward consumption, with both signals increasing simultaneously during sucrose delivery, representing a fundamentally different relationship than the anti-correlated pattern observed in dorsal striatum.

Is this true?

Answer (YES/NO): NO